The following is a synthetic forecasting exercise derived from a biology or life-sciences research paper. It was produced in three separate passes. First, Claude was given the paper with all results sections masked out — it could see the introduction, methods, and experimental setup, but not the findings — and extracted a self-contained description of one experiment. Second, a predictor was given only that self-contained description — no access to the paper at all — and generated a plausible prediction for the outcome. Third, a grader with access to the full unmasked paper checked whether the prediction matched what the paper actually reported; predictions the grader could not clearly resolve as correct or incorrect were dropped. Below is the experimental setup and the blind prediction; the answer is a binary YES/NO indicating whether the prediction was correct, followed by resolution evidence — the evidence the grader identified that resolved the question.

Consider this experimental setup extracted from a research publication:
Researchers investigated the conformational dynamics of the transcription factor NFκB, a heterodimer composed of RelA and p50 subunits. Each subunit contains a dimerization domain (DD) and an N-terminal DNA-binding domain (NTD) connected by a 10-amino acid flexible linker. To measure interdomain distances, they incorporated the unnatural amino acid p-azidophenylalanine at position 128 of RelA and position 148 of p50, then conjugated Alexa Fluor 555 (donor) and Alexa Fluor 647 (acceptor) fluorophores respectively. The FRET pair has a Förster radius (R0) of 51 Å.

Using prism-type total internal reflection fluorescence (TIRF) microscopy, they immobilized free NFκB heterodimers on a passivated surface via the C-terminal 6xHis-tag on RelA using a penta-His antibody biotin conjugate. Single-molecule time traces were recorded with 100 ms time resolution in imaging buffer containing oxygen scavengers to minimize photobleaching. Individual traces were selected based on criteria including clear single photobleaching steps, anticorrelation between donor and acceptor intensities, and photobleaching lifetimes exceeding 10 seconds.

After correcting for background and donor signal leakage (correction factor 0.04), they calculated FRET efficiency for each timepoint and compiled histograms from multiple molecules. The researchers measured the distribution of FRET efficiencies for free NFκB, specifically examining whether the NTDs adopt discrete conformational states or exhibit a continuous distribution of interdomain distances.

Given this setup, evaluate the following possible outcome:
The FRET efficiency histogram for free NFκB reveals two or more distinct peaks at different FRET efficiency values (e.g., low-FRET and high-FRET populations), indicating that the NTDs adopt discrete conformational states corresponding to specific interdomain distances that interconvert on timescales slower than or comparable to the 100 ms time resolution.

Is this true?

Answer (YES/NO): NO